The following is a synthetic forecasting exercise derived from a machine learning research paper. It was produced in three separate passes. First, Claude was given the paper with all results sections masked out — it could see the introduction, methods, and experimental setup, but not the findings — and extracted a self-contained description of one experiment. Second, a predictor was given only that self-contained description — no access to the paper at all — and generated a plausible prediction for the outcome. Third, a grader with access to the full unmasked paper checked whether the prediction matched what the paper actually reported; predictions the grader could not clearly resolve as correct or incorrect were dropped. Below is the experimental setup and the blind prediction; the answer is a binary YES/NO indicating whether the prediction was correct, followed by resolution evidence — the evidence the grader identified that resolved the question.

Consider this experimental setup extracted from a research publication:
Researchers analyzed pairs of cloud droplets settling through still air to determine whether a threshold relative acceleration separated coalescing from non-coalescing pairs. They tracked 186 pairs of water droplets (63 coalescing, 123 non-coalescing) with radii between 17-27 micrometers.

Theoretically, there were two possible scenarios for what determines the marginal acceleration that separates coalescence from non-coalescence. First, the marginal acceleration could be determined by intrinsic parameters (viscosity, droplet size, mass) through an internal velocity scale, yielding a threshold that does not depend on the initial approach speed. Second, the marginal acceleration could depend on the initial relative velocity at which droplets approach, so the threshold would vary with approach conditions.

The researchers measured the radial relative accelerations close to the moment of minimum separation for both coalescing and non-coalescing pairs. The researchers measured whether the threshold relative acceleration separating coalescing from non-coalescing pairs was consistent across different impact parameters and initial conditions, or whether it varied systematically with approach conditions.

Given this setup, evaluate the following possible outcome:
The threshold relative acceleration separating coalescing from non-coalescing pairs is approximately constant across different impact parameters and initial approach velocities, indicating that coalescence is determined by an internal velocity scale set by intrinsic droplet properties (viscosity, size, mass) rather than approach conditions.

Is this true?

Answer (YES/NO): YES